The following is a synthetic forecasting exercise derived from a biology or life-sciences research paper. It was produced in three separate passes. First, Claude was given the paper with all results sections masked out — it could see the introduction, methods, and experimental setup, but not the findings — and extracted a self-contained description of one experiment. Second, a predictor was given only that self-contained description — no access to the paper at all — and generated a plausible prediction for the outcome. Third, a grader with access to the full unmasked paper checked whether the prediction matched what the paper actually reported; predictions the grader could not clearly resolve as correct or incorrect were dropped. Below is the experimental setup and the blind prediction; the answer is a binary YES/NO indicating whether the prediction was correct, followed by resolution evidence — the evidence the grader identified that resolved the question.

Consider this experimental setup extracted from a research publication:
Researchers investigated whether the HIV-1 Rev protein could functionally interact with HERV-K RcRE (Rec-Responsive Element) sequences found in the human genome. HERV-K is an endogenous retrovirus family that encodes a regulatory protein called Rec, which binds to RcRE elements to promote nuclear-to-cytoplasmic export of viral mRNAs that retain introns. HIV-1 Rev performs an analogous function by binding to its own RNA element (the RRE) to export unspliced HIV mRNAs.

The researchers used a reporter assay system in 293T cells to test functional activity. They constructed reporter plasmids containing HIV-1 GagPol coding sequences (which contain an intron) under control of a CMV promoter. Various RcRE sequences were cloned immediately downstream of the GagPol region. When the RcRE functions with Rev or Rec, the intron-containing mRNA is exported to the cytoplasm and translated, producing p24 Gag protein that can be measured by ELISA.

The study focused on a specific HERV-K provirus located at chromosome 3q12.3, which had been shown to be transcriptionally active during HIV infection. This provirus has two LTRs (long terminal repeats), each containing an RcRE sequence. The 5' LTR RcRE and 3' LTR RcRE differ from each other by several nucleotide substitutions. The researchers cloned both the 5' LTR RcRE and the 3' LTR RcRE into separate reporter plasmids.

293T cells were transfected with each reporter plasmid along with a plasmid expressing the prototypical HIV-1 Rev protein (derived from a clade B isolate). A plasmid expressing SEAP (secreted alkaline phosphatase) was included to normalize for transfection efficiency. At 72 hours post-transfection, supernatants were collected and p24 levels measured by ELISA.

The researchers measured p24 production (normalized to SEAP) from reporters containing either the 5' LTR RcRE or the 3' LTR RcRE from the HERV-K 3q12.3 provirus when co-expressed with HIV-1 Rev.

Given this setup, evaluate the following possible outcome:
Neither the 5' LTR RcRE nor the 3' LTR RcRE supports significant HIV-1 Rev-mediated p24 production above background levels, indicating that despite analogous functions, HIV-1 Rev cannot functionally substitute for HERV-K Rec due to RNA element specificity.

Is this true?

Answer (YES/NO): NO